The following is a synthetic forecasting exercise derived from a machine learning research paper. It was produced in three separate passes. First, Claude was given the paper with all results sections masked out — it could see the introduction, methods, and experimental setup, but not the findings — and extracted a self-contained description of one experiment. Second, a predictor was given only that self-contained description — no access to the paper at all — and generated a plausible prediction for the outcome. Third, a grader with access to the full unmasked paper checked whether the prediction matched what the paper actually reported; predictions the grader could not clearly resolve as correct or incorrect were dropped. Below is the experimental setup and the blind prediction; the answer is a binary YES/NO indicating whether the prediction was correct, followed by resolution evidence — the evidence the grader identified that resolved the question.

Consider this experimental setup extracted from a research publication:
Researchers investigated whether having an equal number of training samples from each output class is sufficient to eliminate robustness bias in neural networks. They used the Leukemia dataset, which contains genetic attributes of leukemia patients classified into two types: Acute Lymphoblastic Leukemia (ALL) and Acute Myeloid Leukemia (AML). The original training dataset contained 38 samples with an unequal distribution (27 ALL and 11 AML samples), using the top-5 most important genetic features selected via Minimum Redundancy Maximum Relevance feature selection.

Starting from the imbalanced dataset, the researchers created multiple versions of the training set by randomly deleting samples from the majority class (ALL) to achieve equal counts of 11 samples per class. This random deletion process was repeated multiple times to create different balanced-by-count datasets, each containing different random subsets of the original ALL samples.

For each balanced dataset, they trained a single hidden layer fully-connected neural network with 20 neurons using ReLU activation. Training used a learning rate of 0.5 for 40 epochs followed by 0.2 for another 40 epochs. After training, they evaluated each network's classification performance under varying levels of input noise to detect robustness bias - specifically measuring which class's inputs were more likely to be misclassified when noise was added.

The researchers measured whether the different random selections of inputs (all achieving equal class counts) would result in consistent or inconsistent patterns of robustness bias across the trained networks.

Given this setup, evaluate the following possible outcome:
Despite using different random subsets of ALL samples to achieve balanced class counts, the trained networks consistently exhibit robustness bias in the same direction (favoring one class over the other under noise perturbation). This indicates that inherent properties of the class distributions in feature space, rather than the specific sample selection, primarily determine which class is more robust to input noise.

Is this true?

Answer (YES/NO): YES